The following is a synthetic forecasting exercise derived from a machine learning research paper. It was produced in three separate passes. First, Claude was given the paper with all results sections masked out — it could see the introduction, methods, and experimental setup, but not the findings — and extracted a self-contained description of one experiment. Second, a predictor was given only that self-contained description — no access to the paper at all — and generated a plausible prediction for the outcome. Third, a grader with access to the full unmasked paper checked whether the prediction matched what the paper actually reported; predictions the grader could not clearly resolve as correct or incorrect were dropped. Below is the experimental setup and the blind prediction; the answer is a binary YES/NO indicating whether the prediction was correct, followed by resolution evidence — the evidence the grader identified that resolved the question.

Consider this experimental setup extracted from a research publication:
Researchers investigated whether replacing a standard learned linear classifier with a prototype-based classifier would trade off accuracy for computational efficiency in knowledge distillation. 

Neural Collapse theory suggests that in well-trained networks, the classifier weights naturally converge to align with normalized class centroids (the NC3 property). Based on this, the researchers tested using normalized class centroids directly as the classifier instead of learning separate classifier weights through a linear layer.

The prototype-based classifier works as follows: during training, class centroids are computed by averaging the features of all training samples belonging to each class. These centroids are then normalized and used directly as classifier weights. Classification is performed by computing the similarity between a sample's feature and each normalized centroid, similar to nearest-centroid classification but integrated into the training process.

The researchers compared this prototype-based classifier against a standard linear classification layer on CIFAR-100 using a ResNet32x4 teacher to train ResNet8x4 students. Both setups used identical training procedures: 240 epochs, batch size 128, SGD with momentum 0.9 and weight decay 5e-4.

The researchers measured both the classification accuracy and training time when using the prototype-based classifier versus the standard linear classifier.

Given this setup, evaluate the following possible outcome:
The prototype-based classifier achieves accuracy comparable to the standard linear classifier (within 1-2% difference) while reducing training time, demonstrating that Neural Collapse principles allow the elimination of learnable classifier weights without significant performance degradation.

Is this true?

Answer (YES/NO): YES